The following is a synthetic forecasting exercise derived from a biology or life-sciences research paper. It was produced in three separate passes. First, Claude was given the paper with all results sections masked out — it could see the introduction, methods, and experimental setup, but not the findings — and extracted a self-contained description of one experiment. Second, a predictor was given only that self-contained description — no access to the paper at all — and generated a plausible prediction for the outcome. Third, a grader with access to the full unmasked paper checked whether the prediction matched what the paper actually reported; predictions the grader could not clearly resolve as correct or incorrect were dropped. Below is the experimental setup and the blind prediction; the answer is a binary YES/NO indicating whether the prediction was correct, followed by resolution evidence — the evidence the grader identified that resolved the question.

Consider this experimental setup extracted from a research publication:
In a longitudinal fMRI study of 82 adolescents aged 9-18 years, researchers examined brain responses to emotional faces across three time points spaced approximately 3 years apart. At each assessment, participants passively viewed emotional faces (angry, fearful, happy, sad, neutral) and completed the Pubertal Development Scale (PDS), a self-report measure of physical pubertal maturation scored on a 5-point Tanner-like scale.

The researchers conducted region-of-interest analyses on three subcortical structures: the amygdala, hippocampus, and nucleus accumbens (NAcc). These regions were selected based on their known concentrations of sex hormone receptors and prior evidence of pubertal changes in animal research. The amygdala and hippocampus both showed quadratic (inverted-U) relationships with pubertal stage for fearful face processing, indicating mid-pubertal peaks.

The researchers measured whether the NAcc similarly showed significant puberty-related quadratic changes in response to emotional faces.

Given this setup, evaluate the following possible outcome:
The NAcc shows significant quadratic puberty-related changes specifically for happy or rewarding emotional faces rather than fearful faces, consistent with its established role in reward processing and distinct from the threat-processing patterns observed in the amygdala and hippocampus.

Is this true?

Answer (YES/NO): NO